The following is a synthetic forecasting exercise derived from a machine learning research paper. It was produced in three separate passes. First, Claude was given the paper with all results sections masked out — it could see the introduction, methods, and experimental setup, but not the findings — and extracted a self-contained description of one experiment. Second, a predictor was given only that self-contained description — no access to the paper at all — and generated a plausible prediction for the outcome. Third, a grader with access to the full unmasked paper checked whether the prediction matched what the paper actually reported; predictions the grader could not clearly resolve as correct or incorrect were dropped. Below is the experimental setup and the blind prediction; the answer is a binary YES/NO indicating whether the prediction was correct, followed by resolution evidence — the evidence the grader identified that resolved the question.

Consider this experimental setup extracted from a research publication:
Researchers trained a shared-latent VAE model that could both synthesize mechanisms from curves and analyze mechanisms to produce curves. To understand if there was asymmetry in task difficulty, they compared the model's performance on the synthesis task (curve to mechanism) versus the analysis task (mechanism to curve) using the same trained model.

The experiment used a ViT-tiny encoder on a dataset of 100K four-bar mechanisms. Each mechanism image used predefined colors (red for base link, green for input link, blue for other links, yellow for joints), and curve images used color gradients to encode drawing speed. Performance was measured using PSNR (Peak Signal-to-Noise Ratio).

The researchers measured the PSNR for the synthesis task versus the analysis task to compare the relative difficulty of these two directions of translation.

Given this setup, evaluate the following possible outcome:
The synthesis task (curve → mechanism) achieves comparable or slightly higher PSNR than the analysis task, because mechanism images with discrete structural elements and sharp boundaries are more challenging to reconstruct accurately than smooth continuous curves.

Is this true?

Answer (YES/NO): YES